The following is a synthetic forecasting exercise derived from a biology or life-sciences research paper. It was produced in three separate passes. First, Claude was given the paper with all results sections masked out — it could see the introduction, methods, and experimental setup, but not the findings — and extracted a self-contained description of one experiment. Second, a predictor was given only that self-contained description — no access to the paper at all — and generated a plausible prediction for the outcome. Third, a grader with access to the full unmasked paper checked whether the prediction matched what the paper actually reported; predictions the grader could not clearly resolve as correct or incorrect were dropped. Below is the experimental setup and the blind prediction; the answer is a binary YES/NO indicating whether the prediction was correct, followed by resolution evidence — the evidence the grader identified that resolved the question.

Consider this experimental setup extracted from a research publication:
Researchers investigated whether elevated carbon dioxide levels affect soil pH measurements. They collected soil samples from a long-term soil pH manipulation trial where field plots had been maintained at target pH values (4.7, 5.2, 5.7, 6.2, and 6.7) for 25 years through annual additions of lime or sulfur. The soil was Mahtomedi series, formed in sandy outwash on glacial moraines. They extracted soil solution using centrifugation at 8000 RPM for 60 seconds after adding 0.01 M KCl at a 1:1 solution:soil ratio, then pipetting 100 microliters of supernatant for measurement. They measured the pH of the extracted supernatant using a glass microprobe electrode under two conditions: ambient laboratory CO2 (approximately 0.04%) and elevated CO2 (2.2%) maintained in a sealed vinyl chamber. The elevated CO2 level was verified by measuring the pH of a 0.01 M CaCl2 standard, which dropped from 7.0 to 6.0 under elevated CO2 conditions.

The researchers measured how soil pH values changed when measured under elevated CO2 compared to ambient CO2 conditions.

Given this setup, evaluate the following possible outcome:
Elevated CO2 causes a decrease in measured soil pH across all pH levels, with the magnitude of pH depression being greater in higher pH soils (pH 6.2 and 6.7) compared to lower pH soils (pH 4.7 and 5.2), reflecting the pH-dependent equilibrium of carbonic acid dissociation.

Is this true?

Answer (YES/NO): NO